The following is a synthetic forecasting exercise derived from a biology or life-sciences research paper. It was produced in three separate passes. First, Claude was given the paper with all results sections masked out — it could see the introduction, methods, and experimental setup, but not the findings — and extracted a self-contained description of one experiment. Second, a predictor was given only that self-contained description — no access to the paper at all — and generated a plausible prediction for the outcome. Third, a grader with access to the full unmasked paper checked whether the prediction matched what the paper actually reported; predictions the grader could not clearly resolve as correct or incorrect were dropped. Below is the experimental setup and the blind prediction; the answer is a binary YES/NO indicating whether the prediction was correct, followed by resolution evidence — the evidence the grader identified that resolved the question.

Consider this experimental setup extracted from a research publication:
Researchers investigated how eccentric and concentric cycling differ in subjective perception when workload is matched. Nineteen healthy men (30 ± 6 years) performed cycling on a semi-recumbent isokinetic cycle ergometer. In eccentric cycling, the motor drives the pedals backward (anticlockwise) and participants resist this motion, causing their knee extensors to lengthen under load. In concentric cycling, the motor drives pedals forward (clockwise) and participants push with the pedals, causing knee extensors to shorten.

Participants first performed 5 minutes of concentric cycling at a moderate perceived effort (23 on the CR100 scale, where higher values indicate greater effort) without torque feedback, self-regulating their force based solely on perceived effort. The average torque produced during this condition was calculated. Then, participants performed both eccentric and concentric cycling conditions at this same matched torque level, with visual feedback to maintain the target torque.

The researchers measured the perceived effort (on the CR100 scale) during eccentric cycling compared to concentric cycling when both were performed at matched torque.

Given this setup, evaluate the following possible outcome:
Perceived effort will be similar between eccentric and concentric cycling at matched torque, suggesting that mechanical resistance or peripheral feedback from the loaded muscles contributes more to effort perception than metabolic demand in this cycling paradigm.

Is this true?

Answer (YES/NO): NO